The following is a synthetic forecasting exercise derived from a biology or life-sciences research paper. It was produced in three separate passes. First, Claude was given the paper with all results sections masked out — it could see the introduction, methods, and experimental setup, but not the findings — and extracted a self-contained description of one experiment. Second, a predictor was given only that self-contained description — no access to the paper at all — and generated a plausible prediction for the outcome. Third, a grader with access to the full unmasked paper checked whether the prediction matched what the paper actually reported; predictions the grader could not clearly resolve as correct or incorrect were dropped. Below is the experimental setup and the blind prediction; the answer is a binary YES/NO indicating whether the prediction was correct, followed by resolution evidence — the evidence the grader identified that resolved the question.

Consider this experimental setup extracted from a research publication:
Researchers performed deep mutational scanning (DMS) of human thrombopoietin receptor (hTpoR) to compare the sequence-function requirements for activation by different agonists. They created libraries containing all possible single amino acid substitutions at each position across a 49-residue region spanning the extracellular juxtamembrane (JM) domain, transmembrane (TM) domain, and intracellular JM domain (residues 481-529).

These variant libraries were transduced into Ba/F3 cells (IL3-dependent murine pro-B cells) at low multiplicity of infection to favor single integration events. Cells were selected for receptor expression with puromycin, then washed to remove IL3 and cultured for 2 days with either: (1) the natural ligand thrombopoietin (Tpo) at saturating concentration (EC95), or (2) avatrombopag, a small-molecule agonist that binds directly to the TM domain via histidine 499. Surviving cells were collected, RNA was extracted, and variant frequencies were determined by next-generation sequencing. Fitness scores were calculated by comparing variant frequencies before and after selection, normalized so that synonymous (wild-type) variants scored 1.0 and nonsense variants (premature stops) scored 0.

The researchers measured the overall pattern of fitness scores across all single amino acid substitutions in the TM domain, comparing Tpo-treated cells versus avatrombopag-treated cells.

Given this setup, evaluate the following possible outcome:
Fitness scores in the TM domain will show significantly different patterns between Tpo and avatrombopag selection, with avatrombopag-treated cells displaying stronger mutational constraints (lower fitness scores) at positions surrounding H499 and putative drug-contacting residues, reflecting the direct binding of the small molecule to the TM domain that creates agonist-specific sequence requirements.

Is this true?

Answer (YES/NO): YES